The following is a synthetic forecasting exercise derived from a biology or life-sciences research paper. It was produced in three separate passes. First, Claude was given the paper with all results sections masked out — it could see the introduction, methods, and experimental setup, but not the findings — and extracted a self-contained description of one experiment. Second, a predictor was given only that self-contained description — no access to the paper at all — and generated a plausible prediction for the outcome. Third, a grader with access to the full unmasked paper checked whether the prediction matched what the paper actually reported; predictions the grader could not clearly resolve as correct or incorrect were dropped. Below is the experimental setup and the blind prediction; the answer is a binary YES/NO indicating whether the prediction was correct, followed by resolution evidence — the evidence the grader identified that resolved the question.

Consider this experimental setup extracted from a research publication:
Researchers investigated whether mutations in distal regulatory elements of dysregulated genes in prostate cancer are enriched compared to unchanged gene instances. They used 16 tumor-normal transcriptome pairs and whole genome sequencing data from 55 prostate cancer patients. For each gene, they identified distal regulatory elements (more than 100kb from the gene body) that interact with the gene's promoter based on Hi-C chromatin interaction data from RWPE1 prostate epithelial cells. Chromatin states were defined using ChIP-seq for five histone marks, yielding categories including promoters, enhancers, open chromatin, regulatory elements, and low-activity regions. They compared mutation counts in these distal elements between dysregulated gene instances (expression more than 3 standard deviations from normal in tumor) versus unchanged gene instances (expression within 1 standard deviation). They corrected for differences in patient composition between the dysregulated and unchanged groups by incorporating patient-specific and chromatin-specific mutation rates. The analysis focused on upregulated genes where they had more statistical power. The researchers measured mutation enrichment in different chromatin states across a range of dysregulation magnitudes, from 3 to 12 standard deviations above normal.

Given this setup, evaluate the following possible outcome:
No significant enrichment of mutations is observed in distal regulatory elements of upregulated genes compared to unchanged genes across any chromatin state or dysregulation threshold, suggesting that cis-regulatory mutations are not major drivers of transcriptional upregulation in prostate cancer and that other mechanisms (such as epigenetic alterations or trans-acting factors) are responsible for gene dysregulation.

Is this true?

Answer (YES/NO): NO